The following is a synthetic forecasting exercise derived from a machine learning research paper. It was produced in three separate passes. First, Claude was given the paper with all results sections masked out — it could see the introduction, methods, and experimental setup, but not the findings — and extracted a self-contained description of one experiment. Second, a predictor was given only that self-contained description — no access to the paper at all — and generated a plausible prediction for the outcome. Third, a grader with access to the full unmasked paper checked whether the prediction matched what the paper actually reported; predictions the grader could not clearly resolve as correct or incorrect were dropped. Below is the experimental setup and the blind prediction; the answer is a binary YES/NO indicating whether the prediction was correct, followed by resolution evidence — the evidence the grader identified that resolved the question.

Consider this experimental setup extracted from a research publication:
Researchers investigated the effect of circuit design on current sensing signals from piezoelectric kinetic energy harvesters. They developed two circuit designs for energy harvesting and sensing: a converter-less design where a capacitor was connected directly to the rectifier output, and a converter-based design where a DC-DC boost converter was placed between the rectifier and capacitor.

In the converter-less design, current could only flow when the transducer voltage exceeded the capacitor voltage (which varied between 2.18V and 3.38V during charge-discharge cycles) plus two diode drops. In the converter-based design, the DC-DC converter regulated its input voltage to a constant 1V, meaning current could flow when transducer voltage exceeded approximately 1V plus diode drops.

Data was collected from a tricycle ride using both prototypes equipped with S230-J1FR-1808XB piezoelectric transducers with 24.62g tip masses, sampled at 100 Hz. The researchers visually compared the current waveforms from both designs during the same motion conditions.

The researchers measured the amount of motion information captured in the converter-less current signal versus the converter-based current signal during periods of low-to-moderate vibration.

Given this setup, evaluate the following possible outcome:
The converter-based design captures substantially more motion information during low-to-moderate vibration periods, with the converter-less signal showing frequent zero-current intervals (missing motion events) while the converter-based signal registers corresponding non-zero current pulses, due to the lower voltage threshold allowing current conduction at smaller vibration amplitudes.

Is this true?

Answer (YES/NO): YES